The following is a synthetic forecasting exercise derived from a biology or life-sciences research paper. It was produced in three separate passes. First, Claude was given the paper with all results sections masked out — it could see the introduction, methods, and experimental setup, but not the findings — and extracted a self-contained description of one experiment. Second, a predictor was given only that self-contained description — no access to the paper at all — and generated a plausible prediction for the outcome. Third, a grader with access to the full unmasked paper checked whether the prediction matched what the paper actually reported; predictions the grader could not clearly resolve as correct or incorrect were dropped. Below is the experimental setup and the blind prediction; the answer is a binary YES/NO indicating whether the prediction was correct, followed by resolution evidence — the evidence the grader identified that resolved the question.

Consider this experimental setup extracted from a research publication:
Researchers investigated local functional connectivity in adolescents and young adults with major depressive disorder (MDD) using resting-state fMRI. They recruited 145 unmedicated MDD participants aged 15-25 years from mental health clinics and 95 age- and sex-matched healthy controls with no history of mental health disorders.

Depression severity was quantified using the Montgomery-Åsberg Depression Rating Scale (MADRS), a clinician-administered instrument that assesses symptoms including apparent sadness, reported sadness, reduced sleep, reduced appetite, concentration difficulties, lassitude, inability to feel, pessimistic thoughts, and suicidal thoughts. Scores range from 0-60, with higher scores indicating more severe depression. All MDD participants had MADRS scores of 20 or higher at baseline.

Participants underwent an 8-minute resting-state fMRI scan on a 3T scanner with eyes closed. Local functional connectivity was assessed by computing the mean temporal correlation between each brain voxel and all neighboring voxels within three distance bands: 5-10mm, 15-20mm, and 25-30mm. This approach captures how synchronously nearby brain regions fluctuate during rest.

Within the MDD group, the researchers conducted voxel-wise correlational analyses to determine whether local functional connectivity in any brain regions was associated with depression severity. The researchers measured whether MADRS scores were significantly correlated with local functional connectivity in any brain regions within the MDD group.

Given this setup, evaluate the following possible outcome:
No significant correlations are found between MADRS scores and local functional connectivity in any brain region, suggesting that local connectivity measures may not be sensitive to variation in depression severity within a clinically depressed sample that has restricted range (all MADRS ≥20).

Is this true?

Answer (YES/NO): YES